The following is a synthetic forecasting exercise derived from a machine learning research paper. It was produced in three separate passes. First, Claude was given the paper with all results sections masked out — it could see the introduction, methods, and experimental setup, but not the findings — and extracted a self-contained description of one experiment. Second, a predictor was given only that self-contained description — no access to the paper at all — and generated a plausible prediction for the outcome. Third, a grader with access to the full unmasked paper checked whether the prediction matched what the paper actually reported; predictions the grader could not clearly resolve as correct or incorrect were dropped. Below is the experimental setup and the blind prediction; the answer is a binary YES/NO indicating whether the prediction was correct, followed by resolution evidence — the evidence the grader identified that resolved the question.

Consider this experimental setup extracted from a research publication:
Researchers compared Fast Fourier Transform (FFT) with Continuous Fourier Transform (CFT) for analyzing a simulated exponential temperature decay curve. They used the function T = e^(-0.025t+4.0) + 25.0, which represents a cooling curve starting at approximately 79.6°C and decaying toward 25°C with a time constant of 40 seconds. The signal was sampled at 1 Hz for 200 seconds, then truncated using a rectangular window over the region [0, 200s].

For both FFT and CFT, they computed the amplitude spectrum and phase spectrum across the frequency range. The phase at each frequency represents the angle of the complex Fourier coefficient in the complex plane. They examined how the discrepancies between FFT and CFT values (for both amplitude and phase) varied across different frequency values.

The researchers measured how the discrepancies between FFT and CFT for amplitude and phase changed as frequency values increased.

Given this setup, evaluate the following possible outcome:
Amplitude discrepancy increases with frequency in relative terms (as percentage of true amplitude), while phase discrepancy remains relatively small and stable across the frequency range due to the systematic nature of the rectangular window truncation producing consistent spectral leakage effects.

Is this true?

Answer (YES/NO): NO